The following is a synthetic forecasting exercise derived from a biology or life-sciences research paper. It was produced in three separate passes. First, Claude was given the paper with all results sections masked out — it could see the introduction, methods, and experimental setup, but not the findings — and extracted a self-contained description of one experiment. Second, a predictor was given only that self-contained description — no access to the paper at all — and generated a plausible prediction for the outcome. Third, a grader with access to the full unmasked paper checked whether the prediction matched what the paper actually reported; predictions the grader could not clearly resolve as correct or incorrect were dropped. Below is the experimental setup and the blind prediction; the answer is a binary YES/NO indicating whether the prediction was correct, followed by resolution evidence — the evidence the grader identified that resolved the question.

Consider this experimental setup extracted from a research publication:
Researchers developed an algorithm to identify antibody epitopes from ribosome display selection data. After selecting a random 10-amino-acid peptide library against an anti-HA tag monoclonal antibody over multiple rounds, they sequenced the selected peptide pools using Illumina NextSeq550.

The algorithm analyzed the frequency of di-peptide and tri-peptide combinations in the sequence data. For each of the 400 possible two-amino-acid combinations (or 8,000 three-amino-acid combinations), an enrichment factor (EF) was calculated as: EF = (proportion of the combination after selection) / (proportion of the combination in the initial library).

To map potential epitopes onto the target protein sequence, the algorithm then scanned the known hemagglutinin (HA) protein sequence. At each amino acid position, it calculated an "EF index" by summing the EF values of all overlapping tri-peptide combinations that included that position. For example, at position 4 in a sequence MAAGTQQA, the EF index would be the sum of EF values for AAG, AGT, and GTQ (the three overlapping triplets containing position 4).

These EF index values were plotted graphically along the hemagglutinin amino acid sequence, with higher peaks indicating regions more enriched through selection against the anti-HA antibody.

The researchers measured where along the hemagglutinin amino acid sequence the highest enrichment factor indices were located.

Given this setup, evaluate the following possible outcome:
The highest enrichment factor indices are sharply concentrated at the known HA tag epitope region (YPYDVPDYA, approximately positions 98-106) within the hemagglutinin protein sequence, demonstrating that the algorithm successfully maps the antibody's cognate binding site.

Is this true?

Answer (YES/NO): YES